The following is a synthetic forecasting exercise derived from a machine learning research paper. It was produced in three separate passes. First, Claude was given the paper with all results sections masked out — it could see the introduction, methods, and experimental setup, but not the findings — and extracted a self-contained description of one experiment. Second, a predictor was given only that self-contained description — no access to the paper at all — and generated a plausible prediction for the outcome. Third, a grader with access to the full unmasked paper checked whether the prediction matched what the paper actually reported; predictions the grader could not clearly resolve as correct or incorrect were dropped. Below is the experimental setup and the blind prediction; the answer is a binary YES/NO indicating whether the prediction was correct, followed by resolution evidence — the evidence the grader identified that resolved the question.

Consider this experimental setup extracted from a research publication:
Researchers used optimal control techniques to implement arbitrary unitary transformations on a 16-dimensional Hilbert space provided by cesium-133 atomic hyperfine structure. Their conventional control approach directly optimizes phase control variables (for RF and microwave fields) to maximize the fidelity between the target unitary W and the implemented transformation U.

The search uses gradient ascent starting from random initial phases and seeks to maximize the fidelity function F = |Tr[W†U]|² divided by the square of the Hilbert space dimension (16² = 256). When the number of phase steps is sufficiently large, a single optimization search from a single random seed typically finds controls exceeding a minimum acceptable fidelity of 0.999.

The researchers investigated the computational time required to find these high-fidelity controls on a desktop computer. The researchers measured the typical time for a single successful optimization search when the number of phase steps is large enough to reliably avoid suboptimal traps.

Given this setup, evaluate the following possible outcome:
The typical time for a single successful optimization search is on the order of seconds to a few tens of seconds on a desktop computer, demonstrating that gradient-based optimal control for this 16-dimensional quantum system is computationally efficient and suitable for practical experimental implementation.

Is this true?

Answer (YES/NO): NO